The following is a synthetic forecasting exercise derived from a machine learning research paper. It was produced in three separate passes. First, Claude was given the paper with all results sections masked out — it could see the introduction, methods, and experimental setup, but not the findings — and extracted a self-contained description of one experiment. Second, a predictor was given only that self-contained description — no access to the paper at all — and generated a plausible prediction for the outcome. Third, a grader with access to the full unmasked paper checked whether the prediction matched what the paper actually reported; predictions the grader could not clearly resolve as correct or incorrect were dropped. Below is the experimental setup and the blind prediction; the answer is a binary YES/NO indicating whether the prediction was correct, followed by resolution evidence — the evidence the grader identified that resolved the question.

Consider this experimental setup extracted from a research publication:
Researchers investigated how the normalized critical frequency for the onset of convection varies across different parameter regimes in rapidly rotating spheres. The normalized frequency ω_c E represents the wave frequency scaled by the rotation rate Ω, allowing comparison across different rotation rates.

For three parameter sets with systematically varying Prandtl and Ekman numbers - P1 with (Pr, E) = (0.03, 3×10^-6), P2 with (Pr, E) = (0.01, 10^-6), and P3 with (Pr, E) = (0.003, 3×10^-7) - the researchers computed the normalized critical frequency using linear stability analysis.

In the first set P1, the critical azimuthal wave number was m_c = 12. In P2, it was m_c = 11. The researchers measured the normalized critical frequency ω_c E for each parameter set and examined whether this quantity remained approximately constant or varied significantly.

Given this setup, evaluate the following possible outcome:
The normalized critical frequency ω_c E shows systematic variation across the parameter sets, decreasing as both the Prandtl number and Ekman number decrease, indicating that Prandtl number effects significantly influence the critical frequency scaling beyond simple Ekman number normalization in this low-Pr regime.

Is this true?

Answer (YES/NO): NO